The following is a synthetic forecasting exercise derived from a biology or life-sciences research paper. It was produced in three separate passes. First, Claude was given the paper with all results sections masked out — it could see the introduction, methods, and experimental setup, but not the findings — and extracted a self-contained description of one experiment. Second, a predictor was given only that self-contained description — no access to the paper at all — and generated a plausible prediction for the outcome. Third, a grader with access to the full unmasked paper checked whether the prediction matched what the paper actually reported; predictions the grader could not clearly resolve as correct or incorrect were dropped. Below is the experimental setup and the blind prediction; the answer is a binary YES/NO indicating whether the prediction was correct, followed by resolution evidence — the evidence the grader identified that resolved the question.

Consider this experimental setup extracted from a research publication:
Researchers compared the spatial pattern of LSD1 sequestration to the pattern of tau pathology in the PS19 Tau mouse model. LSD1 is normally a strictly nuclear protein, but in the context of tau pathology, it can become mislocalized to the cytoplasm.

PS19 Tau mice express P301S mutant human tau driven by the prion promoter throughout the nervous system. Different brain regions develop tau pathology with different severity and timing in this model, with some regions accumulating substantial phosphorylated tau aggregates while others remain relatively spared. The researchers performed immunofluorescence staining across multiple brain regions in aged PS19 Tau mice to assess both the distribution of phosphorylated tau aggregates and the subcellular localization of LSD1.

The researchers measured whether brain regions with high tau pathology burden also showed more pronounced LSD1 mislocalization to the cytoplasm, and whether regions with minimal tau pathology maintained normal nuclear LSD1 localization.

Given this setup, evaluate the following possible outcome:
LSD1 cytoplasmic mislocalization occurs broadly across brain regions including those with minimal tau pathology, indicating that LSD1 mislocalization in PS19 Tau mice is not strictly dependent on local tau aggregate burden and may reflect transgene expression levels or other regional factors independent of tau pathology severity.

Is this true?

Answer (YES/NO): NO